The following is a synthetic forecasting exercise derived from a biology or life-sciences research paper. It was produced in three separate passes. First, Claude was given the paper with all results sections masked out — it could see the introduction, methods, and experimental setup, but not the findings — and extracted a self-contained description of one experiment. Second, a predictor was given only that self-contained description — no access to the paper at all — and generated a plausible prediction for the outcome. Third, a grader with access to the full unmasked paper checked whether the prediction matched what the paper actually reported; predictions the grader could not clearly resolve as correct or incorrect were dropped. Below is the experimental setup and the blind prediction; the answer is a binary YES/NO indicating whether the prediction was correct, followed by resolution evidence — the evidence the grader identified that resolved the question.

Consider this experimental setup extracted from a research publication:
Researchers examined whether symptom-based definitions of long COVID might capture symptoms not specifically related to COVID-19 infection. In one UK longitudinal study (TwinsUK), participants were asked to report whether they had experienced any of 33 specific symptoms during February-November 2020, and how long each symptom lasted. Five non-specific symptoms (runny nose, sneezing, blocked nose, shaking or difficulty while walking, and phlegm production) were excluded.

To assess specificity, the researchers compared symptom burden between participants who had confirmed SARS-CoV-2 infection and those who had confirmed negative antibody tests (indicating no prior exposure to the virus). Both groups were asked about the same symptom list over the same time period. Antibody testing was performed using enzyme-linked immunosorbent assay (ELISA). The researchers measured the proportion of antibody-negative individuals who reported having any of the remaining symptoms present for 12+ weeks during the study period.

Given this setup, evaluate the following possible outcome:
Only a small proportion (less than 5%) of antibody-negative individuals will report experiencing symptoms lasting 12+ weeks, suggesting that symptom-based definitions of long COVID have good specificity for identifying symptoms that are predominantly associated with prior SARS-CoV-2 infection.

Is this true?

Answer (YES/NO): NO